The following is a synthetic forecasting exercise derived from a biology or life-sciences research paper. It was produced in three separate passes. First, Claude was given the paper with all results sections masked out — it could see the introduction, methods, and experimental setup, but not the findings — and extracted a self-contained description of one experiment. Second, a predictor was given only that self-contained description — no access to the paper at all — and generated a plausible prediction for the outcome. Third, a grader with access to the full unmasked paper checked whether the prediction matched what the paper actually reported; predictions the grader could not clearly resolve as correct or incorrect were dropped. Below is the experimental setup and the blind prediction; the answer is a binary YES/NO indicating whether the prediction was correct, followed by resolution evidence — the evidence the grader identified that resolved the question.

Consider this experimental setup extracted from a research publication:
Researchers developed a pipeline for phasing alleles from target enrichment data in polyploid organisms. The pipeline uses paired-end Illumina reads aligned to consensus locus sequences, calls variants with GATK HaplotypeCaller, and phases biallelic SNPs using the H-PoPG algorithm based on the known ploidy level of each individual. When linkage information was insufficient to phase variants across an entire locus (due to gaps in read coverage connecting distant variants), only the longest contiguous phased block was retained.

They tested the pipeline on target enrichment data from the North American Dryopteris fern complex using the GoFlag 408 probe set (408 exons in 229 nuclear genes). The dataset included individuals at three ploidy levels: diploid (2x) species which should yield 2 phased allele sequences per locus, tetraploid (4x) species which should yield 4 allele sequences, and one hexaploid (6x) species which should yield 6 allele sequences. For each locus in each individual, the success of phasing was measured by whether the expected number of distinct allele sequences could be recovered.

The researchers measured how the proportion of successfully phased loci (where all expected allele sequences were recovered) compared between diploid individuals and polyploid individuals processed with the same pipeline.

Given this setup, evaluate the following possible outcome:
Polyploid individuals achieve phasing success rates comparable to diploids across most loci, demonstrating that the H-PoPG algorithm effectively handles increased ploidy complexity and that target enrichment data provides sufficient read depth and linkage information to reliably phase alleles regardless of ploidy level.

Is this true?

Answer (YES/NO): NO